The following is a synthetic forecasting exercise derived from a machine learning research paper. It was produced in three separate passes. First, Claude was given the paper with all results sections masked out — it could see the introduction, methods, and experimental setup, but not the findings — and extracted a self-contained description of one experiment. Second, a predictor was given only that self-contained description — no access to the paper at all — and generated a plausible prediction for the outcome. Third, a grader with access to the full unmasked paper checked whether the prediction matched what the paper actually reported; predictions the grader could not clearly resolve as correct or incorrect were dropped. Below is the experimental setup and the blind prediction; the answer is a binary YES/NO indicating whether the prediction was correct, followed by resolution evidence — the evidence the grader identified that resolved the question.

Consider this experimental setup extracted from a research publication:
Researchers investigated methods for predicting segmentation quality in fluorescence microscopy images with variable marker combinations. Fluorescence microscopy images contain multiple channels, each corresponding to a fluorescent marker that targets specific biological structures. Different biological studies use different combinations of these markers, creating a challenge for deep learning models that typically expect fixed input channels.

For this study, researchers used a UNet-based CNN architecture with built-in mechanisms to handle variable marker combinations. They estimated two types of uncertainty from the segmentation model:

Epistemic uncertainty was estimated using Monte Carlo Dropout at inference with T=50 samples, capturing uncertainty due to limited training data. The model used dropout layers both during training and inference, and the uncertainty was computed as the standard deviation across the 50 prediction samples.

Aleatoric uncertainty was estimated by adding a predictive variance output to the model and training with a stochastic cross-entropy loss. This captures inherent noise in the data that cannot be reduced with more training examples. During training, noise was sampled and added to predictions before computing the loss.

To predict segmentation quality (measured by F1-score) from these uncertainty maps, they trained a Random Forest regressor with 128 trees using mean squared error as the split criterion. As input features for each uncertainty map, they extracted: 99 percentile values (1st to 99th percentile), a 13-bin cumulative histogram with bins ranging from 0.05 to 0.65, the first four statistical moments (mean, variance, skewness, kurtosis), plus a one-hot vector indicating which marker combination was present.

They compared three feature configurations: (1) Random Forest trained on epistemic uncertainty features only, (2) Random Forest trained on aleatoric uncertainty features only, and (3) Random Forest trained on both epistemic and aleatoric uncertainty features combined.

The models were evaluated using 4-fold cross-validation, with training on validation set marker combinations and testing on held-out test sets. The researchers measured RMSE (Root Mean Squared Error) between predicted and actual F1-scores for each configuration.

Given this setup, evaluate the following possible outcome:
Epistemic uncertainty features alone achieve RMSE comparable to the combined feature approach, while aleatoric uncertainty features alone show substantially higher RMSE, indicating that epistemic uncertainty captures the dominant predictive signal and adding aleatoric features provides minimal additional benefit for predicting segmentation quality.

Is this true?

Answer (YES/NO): NO